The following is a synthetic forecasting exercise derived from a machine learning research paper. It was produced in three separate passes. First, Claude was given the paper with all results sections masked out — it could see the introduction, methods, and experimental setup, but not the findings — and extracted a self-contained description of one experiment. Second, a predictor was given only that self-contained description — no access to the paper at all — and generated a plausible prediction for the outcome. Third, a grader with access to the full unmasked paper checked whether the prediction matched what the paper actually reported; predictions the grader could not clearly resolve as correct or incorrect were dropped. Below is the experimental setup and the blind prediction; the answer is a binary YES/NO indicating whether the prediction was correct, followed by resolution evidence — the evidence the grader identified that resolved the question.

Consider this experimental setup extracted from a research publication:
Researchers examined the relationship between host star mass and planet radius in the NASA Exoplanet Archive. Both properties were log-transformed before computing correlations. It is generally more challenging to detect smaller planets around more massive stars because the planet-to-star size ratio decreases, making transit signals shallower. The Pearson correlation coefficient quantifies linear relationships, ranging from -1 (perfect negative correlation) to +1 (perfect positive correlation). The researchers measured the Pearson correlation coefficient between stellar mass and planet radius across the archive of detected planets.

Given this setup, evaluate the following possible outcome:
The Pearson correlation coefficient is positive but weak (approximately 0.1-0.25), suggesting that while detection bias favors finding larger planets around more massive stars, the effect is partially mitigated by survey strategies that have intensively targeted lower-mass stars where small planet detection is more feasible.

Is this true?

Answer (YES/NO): NO